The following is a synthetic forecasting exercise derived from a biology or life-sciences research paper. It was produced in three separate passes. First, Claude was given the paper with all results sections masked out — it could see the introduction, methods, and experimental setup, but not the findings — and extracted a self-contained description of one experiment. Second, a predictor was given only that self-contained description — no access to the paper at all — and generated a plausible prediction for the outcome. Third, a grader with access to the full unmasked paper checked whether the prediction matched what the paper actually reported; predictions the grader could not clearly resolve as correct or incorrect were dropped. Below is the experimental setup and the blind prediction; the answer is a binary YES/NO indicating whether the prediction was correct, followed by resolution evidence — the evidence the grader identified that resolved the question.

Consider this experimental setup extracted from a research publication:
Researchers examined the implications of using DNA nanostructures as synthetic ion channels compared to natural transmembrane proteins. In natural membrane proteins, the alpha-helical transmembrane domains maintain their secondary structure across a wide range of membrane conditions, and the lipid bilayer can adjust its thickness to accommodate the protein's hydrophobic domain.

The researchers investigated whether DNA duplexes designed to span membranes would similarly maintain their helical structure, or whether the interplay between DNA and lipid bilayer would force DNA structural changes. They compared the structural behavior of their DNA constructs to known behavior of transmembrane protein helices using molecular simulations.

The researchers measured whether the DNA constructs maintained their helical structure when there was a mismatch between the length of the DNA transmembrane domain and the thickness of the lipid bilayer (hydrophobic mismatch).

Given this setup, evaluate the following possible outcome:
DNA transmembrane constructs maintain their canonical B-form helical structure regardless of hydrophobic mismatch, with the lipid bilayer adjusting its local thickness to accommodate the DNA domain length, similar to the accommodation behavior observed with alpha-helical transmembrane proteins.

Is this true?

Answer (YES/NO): NO